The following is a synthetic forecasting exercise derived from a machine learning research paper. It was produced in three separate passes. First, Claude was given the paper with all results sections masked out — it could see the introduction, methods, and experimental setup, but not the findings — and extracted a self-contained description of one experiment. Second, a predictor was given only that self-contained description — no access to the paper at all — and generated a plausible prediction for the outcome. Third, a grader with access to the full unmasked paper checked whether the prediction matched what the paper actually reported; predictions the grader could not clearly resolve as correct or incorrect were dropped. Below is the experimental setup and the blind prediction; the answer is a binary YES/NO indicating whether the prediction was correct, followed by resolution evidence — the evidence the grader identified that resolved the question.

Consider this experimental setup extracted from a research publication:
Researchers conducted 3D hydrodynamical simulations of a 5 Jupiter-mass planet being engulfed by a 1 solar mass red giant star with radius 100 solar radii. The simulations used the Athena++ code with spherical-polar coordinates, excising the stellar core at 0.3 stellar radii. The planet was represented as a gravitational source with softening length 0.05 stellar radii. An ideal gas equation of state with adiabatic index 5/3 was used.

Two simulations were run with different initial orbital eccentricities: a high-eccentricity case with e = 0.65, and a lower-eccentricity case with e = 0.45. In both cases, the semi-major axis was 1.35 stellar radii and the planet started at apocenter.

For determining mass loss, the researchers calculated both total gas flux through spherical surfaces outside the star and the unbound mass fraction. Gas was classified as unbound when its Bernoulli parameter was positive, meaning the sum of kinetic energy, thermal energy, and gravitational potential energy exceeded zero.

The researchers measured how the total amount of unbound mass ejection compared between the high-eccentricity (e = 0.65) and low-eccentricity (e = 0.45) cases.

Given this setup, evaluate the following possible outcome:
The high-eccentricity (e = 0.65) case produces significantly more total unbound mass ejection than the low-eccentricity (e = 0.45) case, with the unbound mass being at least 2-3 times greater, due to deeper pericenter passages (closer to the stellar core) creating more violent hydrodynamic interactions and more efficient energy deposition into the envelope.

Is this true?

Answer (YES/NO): NO